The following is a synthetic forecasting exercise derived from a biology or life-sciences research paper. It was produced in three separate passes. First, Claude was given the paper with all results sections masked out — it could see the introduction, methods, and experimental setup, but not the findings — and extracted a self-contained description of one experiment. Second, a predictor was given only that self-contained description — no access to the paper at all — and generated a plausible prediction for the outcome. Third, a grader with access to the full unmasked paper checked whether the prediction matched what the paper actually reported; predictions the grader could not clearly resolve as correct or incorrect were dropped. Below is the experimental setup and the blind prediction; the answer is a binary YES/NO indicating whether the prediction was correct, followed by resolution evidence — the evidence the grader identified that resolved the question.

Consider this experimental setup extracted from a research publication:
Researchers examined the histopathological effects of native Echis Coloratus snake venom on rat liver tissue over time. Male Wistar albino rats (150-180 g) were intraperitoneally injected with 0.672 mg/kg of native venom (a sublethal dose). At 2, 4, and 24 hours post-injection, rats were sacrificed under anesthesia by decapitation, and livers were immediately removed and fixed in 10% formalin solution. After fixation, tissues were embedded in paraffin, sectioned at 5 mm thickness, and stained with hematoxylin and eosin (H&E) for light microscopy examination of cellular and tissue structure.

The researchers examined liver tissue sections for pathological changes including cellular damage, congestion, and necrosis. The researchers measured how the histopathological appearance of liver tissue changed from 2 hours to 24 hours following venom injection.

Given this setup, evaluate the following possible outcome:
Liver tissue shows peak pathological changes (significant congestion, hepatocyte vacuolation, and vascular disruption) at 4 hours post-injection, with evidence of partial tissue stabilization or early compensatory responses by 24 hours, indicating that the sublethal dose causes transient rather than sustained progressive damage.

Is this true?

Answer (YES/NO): NO